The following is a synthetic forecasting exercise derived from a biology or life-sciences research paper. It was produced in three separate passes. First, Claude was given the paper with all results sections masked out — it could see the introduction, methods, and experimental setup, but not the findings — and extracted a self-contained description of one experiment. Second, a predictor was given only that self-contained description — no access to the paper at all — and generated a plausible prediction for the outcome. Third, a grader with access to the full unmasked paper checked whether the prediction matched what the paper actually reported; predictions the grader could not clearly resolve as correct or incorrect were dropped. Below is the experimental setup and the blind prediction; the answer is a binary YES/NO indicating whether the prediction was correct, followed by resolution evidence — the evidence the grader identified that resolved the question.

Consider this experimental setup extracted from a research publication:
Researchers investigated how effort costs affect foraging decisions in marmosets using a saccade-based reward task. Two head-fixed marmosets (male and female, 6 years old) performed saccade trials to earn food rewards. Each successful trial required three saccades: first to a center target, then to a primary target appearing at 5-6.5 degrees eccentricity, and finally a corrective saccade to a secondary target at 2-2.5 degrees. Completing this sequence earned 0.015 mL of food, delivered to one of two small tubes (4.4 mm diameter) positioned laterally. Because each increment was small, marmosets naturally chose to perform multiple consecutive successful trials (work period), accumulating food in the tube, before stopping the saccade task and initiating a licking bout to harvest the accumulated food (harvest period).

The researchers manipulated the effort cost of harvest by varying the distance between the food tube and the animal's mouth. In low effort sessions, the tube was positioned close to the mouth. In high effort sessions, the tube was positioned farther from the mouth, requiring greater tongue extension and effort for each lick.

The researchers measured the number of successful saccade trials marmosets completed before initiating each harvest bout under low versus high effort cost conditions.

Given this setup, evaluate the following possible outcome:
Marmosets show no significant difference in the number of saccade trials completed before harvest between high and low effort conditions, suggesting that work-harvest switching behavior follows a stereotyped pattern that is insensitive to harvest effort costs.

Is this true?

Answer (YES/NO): NO